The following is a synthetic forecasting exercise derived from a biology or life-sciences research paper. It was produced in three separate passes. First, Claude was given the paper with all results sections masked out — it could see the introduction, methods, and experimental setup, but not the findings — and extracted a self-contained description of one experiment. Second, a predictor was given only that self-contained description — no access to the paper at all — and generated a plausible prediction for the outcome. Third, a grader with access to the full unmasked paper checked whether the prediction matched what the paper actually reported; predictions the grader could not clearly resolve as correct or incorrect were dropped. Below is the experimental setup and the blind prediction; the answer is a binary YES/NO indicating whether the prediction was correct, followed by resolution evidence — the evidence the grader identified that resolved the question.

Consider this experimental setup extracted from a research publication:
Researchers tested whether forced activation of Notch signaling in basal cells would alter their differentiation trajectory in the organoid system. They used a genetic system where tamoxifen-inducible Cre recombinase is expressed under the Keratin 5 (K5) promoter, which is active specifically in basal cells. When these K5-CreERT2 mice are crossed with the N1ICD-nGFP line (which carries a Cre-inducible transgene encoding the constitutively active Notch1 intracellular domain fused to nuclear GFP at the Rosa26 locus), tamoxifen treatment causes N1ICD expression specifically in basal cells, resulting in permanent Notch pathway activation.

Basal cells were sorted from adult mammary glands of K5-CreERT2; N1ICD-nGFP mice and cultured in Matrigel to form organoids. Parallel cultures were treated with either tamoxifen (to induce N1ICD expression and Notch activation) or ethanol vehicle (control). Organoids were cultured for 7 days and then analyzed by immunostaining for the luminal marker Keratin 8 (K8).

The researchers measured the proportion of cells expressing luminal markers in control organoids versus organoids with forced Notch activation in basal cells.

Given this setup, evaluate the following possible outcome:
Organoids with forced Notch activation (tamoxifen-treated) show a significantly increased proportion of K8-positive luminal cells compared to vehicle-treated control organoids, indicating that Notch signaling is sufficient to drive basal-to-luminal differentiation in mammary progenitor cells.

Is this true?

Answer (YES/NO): YES